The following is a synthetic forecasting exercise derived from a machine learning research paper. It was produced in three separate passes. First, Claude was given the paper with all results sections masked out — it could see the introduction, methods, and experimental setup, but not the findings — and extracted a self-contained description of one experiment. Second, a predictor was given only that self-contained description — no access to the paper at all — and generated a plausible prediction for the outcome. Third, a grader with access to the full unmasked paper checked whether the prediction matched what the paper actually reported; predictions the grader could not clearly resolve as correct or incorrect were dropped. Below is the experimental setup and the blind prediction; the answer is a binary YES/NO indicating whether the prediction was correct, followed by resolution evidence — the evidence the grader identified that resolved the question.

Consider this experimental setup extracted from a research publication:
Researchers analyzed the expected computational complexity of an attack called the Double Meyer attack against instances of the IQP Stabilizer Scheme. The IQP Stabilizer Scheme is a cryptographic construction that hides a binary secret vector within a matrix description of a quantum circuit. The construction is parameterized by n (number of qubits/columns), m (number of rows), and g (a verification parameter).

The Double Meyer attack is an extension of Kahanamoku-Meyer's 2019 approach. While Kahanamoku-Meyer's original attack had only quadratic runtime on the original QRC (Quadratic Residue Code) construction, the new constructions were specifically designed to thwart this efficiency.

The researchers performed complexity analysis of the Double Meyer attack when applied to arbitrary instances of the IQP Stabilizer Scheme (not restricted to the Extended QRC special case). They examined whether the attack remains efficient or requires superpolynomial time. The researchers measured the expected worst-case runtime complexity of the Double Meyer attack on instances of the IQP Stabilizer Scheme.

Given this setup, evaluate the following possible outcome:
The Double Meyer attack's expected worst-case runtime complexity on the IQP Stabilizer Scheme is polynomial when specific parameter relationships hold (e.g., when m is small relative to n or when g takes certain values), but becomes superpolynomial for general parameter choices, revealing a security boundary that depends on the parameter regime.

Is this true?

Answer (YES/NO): NO